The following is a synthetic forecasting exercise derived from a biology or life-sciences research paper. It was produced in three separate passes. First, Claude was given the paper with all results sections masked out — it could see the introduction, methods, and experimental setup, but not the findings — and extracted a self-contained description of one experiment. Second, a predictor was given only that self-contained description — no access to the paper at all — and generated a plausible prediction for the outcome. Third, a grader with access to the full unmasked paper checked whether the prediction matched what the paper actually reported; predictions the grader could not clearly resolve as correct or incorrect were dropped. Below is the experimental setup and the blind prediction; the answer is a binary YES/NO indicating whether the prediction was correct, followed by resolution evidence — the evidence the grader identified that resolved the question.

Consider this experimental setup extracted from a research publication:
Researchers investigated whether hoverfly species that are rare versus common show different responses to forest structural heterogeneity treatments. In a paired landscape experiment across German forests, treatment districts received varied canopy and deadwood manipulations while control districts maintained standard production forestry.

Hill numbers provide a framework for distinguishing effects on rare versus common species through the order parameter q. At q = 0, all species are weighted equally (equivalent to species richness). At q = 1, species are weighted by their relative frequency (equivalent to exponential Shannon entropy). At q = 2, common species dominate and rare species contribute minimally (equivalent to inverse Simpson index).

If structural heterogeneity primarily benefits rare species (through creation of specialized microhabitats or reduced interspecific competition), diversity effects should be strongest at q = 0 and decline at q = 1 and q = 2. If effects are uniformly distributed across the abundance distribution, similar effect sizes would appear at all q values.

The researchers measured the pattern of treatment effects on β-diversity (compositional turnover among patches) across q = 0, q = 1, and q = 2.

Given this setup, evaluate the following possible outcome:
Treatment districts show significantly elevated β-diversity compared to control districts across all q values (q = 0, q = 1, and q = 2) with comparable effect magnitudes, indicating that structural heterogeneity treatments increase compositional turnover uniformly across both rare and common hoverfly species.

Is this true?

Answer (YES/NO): NO